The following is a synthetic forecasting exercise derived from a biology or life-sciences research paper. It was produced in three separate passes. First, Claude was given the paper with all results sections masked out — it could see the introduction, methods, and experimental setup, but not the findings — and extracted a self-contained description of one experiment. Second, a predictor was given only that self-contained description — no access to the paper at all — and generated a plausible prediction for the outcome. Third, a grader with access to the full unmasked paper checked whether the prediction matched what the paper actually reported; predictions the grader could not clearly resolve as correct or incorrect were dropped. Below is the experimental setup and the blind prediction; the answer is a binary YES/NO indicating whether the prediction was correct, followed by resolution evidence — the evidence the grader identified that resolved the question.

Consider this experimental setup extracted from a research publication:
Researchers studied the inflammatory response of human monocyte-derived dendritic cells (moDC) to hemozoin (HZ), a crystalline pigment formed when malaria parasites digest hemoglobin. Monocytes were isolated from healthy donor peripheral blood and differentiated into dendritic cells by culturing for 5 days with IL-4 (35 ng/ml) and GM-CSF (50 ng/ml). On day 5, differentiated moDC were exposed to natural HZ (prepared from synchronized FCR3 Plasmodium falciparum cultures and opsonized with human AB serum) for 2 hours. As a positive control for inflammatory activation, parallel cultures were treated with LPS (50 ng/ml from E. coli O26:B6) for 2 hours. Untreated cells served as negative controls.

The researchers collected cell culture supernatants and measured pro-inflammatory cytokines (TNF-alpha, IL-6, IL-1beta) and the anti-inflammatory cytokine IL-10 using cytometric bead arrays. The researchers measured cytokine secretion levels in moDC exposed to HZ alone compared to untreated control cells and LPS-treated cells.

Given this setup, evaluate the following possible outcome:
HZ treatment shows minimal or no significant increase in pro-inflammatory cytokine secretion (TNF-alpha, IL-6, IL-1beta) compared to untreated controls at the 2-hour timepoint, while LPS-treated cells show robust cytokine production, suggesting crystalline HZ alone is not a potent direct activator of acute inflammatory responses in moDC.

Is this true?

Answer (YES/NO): YES